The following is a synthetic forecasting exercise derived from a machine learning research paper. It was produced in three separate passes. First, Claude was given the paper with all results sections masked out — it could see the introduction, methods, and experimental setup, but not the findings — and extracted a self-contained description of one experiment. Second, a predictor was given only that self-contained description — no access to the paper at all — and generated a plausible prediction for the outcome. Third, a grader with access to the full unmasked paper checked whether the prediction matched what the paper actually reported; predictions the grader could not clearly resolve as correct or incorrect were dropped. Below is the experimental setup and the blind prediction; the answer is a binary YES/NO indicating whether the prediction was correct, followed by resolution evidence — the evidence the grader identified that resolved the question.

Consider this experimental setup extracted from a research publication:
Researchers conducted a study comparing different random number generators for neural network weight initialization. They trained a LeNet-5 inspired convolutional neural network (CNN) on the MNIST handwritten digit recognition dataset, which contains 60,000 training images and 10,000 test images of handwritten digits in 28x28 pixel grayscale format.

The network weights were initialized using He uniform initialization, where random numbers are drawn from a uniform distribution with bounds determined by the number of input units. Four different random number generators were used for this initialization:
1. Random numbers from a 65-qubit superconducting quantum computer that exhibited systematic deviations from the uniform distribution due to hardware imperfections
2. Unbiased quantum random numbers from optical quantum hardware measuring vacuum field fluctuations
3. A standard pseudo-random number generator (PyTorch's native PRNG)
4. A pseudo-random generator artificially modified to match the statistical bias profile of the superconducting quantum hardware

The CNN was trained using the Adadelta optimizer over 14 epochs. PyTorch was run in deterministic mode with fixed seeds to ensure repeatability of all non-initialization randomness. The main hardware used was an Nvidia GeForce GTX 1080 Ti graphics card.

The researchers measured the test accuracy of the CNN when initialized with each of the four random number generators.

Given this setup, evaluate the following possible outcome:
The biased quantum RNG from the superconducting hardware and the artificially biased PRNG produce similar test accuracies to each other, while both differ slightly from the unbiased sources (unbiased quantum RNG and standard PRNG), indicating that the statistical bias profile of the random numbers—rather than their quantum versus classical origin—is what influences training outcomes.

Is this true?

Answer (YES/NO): NO